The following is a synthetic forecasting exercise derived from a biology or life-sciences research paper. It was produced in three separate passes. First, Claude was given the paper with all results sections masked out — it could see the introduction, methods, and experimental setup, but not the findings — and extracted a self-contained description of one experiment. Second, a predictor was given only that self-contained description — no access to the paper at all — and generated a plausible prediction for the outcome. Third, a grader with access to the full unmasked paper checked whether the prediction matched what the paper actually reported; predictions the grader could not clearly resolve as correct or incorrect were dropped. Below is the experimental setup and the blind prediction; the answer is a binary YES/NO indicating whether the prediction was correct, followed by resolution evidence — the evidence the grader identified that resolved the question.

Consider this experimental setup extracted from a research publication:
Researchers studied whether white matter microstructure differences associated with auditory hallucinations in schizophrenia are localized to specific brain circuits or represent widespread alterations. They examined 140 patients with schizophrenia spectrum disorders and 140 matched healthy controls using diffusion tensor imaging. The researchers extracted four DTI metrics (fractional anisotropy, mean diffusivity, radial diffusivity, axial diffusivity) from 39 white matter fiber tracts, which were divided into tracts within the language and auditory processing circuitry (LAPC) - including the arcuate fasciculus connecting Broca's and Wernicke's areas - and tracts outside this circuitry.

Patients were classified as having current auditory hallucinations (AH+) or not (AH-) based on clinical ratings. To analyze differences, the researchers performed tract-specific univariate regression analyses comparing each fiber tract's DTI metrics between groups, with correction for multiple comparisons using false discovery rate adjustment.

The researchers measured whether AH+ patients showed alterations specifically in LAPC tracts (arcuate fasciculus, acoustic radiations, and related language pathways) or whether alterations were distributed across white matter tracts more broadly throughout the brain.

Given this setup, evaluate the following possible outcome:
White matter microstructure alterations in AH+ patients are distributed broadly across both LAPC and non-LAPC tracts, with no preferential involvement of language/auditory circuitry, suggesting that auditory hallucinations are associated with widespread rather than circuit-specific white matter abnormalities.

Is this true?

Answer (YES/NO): NO